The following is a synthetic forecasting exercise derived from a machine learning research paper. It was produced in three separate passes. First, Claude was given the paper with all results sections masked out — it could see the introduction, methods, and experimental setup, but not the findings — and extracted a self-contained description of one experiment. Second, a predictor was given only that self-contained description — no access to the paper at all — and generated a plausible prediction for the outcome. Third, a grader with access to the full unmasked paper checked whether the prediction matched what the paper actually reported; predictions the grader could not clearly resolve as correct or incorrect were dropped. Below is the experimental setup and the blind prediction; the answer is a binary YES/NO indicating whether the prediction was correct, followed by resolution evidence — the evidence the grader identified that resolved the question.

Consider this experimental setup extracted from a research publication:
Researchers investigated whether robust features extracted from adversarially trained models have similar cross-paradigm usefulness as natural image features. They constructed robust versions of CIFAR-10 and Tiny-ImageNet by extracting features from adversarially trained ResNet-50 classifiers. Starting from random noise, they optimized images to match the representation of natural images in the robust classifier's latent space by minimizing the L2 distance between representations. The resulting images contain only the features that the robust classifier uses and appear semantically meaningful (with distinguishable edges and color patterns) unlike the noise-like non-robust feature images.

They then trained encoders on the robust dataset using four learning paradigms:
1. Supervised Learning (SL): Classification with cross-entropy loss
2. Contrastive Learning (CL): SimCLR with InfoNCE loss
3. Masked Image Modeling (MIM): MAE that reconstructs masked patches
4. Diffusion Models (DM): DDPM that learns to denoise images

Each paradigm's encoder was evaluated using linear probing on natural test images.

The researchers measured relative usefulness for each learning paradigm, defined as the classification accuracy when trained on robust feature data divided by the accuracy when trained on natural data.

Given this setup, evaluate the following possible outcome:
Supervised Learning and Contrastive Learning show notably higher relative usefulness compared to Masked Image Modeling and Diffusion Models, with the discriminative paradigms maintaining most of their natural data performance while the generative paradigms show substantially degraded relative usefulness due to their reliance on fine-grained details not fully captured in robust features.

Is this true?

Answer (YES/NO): NO